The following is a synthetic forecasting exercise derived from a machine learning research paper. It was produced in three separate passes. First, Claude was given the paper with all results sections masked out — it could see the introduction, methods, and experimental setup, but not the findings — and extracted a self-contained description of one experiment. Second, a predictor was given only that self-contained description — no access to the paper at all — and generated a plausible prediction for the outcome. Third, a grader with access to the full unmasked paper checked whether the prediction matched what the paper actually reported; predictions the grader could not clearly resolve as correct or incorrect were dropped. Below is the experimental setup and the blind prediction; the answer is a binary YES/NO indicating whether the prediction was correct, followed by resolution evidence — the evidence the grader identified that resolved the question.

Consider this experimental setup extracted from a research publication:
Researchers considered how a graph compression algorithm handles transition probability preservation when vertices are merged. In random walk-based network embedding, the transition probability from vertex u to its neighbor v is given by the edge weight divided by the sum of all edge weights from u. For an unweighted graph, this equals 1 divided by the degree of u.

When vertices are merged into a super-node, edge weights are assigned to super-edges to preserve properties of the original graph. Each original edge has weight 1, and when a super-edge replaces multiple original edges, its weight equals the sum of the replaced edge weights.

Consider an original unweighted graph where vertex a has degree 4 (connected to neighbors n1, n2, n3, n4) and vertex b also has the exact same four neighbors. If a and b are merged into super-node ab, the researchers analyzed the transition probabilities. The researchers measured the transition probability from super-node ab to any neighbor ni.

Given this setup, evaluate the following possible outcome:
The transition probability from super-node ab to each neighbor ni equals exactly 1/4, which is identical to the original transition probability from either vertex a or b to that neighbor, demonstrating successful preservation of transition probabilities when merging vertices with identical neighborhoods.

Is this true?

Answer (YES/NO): YES